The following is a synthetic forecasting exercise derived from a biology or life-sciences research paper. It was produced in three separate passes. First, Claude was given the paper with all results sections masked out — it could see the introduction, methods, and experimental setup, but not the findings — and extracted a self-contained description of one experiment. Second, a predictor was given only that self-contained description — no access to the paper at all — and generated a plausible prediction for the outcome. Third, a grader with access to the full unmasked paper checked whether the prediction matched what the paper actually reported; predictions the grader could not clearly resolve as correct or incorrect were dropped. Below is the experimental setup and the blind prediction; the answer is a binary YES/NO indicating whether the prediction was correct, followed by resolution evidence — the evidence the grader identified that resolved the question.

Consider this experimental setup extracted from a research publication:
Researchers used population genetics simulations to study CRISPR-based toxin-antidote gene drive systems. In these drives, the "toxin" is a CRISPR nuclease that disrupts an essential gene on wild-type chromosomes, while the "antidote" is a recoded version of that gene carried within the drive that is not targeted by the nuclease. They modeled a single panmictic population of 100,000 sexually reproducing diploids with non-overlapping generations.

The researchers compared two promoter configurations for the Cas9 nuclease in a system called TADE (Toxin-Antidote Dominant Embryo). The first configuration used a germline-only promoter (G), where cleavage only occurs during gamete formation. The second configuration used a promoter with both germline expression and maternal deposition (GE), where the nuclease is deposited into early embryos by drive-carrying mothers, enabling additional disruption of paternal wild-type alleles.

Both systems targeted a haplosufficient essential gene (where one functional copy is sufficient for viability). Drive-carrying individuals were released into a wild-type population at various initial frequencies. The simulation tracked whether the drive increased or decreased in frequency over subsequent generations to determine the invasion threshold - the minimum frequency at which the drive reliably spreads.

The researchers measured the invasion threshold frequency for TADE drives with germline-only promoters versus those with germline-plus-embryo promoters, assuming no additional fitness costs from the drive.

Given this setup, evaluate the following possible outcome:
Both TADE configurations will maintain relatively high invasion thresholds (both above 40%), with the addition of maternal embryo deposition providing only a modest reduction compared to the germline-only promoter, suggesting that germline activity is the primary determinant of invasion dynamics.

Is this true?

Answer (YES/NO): NO